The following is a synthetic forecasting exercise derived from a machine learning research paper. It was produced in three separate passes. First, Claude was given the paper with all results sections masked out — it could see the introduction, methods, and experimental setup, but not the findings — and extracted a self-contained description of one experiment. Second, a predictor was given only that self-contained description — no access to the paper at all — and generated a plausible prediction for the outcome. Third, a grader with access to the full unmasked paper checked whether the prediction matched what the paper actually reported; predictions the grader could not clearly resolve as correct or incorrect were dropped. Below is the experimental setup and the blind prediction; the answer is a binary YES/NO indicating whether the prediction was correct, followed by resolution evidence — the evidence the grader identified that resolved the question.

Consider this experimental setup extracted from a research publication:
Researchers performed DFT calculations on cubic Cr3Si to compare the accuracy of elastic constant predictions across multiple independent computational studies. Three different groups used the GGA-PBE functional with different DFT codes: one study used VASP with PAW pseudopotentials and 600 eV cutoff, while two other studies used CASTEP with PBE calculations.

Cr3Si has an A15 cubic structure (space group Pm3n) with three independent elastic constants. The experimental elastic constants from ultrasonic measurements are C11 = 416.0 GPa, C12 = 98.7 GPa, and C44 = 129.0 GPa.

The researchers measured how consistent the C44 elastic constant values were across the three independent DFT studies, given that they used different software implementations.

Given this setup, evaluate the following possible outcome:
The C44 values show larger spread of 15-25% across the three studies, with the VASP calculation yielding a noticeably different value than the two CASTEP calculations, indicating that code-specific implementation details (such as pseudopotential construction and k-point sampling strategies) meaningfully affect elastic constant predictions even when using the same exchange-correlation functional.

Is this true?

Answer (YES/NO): NO